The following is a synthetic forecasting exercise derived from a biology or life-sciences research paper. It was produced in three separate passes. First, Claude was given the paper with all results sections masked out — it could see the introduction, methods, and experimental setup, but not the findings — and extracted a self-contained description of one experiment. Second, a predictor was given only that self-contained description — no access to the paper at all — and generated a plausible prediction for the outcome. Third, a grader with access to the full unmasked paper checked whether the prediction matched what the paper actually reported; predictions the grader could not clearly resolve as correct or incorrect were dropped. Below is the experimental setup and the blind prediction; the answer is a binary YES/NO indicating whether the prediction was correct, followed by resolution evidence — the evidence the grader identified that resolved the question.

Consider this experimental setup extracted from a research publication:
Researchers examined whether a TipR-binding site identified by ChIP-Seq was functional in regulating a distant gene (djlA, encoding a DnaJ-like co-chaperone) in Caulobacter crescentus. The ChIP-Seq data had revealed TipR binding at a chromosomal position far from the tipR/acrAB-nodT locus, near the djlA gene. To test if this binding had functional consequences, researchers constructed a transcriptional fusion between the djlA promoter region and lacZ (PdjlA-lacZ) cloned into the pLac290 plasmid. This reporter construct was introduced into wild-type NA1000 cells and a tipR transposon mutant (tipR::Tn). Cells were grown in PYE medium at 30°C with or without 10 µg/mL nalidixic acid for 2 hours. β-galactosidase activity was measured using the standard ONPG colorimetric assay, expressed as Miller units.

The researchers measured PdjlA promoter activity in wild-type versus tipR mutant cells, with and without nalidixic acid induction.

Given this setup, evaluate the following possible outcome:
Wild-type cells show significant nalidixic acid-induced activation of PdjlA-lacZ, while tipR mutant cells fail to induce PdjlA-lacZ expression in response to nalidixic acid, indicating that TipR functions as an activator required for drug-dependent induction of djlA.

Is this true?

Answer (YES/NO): NO